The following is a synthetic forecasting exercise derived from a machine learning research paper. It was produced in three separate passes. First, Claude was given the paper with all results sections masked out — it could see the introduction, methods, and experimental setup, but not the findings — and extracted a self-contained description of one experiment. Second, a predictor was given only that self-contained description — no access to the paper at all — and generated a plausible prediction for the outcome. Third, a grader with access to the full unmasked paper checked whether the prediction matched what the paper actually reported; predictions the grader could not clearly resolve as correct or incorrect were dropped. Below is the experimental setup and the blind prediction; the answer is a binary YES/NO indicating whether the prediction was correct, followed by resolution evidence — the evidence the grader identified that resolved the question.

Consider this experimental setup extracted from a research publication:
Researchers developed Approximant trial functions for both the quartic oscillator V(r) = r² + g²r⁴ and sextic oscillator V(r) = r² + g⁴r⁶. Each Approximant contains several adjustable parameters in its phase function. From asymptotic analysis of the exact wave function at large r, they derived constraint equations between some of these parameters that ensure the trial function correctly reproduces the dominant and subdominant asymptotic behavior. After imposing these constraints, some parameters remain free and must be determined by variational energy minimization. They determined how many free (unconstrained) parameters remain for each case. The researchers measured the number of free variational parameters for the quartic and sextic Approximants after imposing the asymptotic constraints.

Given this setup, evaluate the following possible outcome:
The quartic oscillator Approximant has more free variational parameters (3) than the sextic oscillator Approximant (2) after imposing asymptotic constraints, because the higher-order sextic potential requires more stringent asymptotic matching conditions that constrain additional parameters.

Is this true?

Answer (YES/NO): NO